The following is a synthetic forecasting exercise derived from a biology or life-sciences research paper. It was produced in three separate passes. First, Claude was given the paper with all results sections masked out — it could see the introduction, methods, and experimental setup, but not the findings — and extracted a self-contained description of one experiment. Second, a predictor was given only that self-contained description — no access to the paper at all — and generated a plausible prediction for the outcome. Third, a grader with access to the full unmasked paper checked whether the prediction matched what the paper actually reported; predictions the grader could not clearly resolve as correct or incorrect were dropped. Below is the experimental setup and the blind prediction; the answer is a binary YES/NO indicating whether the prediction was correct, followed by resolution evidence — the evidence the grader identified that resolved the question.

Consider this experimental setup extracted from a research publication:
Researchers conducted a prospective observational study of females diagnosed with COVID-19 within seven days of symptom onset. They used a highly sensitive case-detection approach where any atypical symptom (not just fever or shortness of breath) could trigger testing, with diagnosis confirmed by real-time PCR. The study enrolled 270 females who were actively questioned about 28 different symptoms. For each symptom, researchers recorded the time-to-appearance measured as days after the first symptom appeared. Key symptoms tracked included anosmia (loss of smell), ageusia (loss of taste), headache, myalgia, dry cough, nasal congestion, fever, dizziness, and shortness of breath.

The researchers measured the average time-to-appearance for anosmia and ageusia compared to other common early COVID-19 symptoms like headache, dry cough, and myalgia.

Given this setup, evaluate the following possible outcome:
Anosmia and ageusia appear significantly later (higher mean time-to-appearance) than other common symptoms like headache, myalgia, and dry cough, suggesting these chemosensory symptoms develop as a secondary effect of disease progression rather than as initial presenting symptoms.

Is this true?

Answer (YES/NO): YES